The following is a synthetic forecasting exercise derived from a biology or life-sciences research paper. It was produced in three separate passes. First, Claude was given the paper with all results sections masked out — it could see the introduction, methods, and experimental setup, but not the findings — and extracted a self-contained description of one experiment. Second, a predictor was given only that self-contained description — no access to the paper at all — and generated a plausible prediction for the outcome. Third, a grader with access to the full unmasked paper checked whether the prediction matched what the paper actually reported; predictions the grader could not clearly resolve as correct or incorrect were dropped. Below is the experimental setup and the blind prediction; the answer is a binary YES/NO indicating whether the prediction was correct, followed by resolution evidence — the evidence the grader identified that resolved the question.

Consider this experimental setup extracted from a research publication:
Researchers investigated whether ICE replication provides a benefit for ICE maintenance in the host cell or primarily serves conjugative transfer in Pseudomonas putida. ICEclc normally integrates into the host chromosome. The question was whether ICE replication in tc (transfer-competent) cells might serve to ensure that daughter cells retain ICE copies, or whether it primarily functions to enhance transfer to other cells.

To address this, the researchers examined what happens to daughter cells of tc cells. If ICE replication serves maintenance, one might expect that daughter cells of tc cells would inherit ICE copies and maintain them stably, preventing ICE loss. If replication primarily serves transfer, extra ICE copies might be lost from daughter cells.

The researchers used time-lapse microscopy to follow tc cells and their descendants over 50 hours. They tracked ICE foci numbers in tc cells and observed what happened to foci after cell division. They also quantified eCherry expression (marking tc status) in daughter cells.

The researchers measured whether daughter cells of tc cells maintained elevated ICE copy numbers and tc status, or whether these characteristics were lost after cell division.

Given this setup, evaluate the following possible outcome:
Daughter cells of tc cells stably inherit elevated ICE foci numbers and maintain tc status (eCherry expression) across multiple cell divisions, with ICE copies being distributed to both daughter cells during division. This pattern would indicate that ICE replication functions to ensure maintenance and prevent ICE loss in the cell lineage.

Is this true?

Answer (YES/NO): NO